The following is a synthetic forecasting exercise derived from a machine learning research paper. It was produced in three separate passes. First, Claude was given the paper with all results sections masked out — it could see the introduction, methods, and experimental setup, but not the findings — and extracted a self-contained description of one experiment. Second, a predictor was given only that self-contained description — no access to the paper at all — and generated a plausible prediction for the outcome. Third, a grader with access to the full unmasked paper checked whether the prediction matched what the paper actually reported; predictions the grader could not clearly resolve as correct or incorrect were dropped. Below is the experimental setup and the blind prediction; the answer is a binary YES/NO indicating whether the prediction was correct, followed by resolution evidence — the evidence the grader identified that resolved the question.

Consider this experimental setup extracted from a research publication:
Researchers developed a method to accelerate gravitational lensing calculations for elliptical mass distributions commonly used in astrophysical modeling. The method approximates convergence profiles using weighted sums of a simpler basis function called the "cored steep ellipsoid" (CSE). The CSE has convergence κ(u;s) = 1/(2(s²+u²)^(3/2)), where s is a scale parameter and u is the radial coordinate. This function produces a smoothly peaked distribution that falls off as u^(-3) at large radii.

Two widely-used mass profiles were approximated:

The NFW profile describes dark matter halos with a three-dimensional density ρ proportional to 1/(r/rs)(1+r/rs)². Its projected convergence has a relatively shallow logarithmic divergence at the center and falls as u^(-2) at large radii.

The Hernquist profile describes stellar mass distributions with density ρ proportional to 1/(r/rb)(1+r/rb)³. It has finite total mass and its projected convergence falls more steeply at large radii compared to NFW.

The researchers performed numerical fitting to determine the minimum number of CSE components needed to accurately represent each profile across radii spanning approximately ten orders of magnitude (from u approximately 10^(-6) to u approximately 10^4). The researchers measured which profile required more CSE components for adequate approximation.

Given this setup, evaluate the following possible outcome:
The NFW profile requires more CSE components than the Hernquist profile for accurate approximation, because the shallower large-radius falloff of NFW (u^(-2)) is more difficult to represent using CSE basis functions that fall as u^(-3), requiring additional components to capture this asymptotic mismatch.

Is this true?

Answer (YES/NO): YES